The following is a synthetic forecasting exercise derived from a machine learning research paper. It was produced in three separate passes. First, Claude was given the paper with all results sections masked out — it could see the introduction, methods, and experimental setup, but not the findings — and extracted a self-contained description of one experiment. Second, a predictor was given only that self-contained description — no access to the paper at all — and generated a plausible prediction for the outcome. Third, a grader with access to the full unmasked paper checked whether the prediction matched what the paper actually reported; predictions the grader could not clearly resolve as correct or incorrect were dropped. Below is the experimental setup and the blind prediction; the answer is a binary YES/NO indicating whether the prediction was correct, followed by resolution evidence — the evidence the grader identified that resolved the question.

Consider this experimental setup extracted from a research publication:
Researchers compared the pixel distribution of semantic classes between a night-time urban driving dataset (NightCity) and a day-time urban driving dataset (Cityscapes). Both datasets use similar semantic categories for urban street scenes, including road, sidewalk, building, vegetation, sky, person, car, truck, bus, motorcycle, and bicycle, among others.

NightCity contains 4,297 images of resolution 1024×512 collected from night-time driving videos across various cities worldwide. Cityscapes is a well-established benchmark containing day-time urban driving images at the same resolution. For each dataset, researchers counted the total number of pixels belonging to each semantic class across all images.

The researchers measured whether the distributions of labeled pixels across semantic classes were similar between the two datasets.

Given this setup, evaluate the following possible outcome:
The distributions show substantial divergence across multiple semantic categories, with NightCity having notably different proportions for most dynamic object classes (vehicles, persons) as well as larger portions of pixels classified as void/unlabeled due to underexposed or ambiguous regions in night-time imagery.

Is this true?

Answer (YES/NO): NO